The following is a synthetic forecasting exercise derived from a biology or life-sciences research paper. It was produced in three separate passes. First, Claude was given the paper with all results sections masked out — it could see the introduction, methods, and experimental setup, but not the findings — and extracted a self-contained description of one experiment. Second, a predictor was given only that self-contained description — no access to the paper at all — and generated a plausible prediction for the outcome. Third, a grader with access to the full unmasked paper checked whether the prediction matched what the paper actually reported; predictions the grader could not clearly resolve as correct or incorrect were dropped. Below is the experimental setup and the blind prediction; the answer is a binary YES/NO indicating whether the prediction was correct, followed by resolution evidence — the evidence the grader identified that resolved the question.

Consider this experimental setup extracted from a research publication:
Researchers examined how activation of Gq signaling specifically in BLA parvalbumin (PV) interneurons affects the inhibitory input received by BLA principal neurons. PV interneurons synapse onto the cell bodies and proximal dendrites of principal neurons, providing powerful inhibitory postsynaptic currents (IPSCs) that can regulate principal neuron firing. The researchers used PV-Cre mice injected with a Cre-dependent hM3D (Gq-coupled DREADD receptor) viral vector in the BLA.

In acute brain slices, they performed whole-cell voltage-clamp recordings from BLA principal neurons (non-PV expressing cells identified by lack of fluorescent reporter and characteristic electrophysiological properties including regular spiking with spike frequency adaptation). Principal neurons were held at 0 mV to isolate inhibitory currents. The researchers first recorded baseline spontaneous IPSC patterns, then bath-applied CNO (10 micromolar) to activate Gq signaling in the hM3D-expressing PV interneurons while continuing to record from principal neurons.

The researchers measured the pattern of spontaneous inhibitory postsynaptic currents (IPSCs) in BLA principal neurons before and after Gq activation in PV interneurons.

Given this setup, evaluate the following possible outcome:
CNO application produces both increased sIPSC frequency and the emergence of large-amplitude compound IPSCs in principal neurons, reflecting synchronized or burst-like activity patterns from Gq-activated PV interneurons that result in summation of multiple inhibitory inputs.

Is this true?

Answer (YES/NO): NO